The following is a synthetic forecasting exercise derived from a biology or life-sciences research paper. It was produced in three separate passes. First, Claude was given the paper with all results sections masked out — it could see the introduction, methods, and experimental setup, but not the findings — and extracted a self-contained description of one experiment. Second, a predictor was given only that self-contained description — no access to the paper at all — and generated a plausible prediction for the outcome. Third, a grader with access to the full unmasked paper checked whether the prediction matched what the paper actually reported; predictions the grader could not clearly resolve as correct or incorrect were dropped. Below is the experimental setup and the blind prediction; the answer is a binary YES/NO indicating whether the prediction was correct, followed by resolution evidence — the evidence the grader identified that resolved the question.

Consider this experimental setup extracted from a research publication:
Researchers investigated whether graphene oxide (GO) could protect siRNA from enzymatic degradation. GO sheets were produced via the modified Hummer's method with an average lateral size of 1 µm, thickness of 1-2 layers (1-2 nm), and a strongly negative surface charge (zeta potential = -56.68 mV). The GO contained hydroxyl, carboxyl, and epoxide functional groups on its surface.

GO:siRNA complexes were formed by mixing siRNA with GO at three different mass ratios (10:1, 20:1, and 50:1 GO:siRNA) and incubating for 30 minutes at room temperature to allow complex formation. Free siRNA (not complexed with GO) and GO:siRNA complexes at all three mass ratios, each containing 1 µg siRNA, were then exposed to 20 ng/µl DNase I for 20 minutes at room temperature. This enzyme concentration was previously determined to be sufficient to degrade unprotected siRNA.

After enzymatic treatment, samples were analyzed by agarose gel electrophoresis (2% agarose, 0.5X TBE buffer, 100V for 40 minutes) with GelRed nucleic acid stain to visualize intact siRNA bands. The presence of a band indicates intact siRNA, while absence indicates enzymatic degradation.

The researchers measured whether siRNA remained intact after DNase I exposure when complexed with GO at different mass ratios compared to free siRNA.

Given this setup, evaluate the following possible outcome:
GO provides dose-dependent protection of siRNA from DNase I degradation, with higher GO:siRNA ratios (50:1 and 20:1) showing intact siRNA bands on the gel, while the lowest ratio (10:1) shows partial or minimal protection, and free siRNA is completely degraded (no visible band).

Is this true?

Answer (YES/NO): NO